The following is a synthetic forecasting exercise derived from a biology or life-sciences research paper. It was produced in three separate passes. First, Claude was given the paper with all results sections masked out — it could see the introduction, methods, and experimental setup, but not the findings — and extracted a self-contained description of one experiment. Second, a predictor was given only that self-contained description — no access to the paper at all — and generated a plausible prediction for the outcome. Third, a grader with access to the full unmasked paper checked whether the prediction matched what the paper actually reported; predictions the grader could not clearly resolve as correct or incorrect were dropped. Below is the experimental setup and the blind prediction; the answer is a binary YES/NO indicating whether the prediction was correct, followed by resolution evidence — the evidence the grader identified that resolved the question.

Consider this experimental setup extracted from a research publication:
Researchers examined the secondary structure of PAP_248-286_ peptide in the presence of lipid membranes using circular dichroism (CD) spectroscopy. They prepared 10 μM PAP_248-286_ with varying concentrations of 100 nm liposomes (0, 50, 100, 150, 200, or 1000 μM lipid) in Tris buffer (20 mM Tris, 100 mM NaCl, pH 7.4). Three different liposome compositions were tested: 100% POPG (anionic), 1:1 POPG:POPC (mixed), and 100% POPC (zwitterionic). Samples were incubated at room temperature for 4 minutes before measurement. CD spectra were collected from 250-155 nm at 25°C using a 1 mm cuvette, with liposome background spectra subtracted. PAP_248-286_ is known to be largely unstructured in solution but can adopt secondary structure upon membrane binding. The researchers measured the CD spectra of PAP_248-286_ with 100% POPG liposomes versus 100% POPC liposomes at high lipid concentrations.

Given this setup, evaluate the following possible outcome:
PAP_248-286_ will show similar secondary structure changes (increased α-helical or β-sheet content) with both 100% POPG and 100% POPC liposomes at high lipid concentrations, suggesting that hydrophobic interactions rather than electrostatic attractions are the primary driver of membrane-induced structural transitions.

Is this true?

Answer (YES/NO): NO